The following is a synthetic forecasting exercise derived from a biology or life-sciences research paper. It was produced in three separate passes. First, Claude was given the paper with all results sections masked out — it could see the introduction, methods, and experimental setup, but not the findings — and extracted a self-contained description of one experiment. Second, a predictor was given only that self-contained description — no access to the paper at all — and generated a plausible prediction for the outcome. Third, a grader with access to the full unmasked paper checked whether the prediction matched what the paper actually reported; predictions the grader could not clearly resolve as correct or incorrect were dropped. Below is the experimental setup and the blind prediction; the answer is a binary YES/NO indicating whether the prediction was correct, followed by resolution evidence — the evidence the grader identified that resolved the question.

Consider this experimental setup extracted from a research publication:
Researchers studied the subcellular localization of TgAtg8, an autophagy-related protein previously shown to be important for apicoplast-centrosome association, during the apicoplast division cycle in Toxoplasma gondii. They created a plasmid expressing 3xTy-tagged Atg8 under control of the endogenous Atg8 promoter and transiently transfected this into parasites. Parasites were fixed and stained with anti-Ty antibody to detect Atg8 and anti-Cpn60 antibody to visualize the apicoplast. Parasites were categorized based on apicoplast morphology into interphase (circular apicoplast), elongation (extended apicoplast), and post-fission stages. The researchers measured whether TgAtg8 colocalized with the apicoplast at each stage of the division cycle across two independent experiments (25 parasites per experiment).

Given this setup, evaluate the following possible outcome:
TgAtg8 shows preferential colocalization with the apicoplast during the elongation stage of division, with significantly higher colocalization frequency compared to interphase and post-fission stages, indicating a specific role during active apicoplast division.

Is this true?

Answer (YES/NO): NO